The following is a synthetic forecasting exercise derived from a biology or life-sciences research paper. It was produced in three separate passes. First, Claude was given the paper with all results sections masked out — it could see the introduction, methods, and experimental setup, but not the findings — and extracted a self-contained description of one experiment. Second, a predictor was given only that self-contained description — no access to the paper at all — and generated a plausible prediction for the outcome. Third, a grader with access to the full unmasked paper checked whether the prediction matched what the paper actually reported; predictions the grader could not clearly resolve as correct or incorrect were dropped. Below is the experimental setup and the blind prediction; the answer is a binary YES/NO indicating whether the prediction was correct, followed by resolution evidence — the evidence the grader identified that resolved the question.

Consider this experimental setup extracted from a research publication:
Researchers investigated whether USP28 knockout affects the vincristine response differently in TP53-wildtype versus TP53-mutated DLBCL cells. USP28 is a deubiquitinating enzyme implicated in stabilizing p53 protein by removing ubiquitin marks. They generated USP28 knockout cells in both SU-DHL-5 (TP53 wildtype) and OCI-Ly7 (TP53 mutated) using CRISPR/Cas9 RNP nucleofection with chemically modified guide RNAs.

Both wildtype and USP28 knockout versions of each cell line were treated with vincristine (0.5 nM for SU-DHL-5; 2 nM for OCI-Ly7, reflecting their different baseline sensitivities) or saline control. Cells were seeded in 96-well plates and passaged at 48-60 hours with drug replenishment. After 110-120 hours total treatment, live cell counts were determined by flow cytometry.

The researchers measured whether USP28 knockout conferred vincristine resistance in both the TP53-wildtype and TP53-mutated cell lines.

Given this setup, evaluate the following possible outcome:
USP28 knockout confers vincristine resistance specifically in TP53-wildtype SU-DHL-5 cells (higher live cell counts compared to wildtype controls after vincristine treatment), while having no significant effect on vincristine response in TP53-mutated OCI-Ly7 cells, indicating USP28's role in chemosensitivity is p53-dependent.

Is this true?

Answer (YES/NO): NO